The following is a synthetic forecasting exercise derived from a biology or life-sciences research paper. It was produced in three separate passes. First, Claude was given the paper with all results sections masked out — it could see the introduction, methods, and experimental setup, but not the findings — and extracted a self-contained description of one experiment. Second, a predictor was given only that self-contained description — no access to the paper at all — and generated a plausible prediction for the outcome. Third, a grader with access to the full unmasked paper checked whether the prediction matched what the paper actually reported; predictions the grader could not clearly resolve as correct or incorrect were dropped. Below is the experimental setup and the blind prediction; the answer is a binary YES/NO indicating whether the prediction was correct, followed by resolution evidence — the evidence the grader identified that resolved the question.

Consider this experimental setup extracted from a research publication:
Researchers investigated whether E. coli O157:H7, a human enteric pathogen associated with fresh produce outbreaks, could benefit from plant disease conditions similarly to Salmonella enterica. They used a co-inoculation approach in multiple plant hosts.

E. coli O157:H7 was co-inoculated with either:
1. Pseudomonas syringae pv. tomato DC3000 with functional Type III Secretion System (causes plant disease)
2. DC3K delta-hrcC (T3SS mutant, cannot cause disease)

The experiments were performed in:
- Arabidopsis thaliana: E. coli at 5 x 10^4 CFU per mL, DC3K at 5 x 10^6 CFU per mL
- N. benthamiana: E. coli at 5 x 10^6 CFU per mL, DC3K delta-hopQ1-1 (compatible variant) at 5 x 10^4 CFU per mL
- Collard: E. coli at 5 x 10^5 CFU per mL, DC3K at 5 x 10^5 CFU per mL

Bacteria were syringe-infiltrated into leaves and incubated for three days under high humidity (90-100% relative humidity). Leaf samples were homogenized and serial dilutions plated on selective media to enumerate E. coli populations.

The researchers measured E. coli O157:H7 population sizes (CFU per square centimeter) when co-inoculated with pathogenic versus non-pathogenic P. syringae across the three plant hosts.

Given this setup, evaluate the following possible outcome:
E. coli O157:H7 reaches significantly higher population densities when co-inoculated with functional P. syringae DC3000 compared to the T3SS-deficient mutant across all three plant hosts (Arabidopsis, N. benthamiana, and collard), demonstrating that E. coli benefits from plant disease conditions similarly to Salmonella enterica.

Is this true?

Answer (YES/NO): YES